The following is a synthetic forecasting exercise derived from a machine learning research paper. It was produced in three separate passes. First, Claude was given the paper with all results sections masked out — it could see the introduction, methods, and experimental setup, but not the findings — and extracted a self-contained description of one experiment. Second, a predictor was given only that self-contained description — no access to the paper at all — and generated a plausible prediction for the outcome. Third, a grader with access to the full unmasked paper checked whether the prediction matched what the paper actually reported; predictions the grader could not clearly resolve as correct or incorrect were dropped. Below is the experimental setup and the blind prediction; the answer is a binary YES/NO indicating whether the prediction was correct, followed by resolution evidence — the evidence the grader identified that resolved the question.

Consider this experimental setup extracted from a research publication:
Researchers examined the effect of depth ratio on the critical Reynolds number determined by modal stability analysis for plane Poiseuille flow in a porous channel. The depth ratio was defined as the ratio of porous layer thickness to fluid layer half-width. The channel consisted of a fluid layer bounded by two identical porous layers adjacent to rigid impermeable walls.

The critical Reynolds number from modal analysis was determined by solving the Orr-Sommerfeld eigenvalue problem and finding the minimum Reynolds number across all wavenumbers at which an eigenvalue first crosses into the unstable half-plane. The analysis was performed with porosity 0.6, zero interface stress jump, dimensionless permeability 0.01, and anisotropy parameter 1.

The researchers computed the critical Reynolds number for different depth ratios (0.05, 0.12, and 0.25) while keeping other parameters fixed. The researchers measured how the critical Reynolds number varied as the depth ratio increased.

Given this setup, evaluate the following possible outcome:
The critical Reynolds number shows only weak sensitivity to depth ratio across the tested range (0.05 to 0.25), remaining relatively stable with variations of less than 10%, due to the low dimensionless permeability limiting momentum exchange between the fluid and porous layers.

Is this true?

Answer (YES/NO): NO